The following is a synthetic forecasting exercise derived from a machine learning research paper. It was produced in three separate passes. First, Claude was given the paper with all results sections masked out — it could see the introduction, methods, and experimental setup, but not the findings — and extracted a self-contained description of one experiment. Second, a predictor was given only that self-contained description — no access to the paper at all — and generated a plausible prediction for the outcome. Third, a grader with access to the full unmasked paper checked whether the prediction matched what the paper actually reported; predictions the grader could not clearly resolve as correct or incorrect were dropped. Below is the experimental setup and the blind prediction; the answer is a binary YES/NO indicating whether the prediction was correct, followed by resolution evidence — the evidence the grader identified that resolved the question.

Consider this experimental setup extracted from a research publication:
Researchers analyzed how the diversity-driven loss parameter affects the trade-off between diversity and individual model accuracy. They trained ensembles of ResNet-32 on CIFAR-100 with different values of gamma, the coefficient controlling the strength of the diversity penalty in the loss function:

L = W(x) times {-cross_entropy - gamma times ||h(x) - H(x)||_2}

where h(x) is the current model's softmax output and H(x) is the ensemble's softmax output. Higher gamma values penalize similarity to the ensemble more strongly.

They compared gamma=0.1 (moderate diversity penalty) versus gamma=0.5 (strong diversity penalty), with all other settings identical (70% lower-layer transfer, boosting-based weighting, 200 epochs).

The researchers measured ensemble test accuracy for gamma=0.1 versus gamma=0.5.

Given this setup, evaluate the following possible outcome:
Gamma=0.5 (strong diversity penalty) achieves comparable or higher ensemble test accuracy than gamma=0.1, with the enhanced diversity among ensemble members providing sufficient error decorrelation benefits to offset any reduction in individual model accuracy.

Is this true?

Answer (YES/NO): NO